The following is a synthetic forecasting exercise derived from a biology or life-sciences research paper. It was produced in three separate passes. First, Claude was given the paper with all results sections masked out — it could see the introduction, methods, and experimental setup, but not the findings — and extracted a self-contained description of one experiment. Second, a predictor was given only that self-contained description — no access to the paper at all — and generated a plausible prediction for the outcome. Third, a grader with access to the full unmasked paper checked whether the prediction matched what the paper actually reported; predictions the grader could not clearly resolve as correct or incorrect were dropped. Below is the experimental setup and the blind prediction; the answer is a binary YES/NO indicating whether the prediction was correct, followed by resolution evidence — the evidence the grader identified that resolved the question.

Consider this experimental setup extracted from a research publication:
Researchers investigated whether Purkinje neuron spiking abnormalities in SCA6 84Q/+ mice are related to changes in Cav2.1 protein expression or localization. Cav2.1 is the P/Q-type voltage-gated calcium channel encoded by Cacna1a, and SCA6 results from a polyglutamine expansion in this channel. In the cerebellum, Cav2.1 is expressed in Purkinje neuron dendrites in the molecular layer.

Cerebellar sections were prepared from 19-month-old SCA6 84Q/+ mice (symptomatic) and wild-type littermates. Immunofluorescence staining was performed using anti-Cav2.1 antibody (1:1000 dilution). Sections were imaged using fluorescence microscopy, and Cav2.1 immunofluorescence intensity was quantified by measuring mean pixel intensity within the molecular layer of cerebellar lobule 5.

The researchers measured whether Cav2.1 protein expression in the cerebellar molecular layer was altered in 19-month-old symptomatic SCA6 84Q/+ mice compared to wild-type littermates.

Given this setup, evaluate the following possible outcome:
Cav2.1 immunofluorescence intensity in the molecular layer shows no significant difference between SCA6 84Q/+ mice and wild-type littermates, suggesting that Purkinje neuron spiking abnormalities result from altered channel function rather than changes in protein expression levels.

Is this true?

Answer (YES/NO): YES